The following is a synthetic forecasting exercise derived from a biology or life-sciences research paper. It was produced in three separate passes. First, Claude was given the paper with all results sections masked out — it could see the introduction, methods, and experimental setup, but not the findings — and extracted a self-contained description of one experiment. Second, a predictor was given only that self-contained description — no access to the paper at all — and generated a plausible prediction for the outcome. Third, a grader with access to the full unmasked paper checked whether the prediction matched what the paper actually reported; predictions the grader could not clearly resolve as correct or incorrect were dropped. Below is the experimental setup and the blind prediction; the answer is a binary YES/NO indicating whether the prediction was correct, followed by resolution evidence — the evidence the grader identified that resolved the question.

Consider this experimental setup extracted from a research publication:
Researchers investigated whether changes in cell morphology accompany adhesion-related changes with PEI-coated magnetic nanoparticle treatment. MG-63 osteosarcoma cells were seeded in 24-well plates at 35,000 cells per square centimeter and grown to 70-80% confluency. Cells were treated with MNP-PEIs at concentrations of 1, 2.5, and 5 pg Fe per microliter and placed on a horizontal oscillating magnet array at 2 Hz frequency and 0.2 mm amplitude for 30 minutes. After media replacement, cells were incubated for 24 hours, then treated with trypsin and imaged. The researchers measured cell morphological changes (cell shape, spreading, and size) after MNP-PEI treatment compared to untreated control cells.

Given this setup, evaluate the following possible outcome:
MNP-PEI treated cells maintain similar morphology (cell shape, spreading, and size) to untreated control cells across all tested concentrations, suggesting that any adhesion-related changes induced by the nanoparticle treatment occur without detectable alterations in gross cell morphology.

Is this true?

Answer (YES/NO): NO